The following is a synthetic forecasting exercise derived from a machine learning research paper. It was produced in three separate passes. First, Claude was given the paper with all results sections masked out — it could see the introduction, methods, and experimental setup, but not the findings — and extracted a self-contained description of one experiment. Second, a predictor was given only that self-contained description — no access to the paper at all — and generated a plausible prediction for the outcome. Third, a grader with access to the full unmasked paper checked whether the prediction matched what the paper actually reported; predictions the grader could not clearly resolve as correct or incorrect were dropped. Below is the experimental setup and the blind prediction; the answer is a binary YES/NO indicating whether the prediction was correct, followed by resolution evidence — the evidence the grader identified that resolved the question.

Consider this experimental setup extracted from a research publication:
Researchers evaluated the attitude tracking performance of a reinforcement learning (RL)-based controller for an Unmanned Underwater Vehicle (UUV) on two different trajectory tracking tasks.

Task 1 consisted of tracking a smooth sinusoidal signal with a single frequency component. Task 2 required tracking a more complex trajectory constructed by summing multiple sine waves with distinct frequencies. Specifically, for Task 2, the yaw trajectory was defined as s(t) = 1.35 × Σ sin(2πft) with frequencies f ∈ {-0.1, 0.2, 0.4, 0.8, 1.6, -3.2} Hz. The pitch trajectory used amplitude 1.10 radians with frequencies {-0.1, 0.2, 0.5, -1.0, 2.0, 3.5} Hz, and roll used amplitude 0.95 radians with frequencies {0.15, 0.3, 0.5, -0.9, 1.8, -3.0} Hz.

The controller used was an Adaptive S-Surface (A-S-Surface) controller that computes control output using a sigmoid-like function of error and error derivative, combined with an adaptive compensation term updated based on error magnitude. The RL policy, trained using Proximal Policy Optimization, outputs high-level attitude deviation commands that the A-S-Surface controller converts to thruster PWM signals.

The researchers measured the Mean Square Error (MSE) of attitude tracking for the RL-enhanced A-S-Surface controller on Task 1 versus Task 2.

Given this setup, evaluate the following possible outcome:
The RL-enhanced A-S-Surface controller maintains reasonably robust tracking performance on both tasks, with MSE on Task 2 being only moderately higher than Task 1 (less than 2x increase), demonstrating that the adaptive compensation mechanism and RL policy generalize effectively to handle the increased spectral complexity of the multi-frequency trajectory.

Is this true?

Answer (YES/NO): NO